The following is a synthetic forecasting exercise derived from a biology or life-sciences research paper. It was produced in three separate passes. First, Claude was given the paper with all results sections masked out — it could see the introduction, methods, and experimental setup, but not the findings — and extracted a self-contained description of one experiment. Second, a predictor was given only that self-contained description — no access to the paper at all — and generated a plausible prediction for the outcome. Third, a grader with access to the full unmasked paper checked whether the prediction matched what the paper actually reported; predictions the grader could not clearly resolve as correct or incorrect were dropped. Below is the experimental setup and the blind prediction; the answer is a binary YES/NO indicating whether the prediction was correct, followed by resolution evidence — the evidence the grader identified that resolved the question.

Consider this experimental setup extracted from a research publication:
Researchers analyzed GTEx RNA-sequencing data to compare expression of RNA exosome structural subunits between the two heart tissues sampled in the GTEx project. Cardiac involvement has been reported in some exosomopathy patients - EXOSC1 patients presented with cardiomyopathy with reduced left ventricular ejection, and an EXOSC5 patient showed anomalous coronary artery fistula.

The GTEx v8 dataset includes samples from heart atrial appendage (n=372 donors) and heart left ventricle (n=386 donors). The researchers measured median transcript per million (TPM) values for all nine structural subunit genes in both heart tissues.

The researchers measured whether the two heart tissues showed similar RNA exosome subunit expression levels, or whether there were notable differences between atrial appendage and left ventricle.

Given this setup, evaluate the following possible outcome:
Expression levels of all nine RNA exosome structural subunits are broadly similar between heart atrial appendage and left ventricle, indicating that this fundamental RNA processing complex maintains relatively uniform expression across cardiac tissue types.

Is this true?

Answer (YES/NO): NO